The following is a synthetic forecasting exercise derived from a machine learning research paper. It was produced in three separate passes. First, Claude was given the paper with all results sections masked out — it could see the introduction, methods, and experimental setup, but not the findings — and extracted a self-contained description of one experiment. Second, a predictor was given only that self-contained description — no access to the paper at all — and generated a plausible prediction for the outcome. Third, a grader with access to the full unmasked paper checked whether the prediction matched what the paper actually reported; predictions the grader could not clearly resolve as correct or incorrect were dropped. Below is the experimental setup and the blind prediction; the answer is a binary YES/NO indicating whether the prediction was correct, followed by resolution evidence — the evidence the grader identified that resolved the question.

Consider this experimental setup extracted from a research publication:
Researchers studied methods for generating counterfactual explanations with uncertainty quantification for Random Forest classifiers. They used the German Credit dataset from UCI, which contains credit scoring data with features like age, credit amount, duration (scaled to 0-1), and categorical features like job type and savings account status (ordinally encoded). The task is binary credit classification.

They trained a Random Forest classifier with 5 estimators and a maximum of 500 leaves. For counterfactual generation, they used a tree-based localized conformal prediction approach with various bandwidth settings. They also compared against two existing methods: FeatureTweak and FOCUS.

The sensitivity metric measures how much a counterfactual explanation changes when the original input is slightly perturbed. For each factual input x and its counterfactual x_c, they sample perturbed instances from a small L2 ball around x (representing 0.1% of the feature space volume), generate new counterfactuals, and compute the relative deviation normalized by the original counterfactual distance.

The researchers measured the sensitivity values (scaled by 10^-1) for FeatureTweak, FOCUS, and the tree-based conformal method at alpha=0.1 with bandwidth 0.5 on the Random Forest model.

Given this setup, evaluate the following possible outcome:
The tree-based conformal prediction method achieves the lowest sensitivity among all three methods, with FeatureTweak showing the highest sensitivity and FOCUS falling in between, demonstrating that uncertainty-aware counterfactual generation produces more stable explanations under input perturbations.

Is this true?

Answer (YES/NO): NO